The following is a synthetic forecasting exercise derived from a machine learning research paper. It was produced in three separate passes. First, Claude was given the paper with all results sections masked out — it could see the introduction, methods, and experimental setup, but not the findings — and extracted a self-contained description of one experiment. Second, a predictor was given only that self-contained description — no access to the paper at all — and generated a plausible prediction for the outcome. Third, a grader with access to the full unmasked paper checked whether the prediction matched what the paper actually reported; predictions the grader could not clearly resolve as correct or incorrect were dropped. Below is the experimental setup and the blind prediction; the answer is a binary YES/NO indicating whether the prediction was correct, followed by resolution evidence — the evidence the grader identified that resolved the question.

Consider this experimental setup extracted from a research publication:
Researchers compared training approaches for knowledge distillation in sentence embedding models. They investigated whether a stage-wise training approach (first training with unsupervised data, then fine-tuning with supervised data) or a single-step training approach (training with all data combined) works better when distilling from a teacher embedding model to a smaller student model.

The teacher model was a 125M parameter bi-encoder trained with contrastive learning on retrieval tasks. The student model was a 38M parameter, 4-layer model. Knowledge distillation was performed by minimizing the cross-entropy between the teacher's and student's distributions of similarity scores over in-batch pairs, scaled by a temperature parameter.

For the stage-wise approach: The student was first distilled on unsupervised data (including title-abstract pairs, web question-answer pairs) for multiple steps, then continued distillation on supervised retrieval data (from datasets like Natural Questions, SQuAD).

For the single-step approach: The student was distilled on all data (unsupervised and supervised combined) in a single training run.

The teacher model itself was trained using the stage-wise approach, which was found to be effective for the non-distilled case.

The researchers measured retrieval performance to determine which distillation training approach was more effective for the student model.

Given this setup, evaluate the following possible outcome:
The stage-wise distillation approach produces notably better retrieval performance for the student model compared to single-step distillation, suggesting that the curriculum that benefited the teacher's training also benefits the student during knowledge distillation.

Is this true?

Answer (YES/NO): NO